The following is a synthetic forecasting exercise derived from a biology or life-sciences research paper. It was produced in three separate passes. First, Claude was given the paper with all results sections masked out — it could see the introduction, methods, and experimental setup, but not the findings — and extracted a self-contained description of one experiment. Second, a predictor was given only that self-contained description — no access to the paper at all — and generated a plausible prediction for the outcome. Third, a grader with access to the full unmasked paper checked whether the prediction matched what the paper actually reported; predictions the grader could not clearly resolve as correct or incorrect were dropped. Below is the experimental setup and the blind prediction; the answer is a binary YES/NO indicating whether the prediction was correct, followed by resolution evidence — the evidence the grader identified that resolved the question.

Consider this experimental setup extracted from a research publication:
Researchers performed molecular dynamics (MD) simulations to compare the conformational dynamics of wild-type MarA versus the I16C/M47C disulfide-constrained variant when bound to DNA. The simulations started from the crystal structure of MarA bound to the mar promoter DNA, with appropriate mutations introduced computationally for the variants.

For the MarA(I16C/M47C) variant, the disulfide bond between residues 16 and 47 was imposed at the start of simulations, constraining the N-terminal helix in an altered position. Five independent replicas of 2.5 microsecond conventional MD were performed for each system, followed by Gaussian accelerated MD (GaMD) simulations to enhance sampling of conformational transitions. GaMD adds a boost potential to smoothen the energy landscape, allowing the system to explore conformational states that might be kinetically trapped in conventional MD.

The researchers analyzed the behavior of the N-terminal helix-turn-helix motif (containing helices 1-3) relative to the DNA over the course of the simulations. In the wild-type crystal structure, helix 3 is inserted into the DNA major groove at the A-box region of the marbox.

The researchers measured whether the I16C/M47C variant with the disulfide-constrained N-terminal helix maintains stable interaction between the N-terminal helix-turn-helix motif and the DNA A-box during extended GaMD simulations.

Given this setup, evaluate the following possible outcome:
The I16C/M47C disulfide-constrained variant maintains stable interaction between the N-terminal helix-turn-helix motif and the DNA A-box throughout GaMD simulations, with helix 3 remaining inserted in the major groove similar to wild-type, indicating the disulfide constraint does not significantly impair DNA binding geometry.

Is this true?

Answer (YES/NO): NO